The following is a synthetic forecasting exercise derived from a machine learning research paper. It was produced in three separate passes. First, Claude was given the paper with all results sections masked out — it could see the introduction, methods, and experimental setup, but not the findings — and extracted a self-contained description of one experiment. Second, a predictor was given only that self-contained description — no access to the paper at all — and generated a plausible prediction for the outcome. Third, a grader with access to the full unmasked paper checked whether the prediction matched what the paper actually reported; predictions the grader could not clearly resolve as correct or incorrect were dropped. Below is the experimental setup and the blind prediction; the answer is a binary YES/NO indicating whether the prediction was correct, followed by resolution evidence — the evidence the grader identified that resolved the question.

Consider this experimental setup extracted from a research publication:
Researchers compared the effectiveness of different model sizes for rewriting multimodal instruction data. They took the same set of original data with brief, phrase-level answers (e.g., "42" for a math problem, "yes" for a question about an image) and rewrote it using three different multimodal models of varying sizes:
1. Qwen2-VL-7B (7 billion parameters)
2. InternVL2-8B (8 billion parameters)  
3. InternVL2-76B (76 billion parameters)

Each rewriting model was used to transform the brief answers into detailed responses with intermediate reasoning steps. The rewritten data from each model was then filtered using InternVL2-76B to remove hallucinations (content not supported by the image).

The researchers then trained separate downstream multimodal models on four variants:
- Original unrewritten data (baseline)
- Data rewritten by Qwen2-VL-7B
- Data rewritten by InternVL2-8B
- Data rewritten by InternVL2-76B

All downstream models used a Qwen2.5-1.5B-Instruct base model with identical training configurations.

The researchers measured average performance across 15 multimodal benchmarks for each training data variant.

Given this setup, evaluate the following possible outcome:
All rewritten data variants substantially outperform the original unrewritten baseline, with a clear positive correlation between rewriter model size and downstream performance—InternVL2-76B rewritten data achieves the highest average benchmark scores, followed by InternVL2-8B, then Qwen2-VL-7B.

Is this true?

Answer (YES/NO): NO